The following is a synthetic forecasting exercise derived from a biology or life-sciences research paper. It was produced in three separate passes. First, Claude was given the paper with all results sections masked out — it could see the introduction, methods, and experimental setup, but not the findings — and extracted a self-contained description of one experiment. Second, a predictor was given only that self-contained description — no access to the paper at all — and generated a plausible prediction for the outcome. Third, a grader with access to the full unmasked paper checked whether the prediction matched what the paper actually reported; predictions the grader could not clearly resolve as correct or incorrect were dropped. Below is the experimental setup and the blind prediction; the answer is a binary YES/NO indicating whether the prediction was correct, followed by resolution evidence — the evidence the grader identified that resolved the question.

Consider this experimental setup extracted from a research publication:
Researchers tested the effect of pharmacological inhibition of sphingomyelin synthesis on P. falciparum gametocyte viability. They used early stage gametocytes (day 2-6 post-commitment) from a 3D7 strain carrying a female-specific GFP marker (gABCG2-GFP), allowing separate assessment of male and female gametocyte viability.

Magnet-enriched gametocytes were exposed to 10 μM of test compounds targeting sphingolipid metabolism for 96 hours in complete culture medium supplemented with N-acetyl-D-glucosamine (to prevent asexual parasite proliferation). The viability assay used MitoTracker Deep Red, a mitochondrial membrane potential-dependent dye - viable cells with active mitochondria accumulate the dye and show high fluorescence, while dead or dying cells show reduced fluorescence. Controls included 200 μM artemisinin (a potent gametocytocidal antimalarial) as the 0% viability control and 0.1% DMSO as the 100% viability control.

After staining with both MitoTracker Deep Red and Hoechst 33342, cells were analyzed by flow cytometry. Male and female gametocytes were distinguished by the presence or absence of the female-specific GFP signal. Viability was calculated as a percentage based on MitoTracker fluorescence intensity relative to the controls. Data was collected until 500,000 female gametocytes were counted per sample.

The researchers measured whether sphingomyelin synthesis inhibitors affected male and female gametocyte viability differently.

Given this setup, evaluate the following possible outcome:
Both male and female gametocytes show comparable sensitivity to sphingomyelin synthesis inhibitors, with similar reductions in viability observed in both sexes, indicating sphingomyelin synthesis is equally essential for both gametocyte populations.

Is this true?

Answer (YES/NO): NO